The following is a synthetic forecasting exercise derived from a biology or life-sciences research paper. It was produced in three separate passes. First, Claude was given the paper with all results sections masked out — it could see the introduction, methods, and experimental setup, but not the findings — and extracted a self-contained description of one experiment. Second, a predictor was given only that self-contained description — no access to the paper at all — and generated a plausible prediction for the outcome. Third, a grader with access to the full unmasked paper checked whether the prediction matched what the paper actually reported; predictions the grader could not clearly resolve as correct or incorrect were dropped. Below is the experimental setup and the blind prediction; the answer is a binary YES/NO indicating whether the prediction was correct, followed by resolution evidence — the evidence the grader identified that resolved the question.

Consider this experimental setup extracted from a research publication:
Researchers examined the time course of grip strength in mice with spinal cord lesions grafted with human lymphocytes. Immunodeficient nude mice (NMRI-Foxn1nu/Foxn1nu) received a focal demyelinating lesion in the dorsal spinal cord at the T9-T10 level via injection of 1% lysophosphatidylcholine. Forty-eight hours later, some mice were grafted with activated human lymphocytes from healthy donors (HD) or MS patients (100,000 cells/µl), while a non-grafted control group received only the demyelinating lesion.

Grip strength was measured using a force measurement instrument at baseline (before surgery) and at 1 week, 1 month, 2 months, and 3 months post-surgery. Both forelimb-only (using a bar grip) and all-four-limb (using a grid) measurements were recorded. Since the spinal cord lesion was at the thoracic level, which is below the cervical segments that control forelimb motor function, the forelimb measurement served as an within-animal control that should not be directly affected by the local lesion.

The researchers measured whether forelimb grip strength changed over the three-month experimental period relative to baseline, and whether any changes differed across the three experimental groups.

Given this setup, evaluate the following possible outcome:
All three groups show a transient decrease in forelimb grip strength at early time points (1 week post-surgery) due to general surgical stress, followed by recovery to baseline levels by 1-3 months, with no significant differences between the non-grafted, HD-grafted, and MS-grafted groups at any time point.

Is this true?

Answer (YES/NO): NO